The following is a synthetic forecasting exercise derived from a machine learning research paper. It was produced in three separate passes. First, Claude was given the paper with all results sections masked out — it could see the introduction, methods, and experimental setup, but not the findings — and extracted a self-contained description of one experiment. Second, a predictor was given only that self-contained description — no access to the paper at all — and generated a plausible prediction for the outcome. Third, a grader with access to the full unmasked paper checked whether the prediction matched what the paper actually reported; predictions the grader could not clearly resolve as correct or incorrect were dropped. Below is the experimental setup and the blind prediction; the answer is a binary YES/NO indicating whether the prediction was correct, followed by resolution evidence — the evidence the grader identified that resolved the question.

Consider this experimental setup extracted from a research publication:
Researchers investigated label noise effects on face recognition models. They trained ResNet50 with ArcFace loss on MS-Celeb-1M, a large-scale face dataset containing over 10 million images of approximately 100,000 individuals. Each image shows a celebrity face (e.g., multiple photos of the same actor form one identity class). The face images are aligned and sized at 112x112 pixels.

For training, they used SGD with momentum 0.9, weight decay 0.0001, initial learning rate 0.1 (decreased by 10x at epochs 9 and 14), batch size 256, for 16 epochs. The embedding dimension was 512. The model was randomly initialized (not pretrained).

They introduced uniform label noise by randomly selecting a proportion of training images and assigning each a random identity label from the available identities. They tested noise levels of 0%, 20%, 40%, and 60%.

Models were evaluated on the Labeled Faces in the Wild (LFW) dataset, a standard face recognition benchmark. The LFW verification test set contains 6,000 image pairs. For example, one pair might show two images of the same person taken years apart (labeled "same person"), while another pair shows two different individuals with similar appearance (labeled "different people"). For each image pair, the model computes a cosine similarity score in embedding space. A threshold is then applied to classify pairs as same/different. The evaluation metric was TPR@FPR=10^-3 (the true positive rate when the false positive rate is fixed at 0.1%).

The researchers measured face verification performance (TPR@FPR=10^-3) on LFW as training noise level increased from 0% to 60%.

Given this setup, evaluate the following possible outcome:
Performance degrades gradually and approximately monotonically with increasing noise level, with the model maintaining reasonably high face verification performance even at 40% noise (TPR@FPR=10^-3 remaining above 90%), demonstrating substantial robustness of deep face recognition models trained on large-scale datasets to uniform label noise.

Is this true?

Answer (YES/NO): NO